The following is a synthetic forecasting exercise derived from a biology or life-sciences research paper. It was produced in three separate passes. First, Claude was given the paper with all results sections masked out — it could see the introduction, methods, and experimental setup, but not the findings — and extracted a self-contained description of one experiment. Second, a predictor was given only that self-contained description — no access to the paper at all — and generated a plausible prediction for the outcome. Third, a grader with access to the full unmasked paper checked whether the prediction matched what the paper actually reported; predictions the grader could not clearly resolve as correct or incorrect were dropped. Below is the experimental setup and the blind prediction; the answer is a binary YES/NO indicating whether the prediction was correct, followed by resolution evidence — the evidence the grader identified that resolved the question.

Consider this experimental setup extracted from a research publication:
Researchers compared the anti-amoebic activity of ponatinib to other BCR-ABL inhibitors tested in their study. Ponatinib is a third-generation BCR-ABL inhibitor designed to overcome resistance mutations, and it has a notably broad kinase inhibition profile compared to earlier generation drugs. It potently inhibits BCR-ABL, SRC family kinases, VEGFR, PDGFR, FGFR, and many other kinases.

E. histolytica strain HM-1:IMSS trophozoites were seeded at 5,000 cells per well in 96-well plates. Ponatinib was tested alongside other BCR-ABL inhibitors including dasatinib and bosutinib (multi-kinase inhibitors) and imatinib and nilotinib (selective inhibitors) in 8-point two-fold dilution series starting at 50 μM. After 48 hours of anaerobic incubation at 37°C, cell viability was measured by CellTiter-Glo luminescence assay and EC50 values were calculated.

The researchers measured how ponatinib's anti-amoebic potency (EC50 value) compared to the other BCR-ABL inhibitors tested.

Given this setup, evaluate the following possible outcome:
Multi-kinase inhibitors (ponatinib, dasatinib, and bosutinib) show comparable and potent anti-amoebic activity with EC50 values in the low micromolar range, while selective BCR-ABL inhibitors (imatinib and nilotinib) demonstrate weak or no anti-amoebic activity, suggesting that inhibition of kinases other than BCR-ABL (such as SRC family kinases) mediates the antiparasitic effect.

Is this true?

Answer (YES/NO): NO